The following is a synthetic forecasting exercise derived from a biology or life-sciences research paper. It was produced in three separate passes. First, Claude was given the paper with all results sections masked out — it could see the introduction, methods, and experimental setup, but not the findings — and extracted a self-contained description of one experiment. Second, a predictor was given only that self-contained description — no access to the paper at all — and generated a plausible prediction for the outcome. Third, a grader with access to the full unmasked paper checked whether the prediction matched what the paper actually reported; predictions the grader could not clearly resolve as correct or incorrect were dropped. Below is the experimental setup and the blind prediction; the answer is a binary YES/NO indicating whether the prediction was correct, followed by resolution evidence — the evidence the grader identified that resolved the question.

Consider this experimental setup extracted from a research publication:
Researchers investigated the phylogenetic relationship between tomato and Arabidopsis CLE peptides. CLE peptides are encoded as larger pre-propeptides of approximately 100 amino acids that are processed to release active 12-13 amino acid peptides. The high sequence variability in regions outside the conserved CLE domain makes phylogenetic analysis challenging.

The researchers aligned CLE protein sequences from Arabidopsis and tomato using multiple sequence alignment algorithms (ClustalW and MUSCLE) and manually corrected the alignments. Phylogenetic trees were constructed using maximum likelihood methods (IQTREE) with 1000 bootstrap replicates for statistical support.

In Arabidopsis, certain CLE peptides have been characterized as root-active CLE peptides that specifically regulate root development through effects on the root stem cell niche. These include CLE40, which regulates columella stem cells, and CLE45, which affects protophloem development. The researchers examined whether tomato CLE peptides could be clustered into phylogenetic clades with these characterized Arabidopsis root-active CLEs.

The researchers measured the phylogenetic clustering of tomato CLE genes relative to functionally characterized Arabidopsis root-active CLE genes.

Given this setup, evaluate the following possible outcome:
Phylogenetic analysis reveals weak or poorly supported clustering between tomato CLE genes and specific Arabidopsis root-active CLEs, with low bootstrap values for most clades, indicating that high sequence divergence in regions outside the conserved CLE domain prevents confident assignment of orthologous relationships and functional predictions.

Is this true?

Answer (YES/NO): NO